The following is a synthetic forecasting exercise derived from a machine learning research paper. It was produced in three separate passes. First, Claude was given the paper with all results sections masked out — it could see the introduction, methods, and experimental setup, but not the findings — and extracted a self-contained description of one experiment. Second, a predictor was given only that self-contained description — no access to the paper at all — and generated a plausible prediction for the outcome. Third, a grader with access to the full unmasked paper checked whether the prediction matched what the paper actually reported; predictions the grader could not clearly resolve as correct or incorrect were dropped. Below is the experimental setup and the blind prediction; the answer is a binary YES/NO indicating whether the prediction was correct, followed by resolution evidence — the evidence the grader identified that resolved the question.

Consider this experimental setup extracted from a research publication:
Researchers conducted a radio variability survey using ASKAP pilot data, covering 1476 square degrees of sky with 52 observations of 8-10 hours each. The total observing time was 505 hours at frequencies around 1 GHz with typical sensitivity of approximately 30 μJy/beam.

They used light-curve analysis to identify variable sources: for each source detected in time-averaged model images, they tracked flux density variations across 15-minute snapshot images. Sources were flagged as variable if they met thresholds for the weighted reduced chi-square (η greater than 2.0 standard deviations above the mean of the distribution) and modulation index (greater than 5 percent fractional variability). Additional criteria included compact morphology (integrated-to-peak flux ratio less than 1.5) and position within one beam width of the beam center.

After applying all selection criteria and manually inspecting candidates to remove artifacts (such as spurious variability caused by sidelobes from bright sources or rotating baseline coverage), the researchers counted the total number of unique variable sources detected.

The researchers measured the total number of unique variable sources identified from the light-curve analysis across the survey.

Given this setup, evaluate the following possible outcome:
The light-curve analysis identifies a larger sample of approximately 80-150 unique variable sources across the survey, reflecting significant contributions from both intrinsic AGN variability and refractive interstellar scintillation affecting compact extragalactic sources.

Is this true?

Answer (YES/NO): NO